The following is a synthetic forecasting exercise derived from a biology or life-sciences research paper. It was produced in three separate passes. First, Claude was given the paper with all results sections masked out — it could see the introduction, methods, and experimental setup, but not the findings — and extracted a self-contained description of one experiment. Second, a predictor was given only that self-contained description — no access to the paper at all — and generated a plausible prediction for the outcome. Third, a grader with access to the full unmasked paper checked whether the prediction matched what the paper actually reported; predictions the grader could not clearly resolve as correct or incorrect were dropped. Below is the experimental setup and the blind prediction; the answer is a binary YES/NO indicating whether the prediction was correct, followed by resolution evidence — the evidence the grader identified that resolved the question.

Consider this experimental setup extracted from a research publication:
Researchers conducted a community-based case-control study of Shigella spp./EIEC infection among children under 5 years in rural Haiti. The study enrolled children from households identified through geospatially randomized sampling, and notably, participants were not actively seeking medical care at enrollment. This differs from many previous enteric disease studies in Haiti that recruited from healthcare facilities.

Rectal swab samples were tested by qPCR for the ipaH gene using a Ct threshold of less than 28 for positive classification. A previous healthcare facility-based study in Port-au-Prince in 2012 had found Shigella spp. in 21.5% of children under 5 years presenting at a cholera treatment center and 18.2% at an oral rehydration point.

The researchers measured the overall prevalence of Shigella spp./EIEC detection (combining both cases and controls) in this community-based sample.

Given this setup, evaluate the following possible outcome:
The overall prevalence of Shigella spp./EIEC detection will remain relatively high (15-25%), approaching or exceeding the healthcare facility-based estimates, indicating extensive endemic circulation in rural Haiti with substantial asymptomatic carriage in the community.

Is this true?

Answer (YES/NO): NO